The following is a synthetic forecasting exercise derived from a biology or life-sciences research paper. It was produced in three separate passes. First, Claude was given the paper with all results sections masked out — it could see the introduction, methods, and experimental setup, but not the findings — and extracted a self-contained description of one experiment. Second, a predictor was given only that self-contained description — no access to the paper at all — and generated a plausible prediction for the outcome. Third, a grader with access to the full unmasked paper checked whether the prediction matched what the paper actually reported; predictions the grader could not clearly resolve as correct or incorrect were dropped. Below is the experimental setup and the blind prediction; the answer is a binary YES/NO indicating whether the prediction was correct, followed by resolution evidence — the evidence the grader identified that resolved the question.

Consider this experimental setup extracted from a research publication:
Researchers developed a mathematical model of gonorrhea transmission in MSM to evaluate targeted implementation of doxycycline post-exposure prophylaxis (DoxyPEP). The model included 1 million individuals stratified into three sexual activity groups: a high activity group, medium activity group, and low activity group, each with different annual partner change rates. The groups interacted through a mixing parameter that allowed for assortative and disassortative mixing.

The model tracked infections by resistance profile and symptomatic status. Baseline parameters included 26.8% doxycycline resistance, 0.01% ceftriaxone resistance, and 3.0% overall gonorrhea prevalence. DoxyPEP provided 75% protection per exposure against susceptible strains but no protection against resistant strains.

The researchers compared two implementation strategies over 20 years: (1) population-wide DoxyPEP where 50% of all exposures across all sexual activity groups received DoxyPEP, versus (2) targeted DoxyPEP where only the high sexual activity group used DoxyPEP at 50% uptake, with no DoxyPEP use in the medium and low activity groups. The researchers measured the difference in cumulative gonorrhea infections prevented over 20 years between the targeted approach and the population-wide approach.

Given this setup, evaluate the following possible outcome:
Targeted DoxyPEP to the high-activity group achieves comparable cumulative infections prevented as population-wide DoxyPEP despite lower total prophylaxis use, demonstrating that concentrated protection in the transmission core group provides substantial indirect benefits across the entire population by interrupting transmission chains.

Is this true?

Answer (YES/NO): YES